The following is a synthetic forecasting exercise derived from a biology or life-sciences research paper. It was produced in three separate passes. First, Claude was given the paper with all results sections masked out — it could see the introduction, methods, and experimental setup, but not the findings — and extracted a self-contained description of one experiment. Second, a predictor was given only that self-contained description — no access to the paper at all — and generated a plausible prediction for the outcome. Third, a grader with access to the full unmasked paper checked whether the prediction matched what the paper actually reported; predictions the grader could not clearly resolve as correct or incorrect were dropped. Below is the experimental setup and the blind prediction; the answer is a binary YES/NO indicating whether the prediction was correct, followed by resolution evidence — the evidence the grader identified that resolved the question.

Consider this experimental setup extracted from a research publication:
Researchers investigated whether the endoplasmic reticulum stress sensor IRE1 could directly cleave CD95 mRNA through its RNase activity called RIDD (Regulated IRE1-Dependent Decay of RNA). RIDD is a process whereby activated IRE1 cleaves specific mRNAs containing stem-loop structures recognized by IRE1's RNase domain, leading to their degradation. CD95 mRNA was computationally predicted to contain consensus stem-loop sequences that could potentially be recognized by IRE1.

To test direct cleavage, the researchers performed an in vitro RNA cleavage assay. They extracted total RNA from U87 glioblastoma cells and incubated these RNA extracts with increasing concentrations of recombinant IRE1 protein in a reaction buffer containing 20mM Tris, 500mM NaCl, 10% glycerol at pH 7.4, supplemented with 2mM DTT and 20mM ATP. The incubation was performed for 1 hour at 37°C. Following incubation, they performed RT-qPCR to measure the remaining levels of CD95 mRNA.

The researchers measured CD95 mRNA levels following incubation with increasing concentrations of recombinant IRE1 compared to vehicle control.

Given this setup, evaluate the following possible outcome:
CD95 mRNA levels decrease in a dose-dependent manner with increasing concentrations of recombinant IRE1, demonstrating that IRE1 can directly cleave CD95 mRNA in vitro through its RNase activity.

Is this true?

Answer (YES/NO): YES